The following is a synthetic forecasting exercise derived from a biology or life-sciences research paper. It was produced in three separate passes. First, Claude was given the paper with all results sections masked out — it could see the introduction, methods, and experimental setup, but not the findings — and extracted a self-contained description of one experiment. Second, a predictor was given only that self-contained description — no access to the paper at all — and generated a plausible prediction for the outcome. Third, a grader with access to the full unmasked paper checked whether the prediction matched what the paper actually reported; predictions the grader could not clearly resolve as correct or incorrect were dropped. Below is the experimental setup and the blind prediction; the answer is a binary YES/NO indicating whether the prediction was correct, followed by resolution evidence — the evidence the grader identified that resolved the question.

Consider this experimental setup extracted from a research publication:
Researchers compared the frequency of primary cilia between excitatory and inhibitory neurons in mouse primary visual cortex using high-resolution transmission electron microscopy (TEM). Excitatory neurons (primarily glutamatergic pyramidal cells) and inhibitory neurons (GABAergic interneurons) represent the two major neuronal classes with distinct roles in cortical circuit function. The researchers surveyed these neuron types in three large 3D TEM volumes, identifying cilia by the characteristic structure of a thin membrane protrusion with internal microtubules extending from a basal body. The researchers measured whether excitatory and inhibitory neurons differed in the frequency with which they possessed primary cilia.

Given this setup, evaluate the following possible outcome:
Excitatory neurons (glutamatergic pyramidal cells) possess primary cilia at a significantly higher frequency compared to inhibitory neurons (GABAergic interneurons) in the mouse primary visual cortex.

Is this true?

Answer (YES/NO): NO